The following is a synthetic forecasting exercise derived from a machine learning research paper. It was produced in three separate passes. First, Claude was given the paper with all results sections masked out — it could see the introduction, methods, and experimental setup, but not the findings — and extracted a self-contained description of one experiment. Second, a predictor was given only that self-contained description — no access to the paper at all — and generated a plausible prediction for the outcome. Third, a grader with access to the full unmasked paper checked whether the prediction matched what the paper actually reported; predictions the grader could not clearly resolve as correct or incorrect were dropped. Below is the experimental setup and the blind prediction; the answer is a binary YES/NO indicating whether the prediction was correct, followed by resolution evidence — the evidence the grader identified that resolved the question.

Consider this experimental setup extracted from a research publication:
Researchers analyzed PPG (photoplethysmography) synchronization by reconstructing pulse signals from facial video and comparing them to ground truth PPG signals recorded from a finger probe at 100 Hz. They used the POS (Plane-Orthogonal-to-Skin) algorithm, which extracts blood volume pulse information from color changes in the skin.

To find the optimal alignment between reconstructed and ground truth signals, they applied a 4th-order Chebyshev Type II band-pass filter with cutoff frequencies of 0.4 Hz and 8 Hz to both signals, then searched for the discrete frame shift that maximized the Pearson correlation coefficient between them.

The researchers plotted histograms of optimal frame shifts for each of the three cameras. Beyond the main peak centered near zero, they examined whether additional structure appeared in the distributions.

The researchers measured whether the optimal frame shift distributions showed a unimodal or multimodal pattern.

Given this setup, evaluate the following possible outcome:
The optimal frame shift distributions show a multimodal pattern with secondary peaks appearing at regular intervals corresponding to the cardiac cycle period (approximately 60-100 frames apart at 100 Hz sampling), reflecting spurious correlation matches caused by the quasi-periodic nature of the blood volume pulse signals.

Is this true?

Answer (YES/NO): NO